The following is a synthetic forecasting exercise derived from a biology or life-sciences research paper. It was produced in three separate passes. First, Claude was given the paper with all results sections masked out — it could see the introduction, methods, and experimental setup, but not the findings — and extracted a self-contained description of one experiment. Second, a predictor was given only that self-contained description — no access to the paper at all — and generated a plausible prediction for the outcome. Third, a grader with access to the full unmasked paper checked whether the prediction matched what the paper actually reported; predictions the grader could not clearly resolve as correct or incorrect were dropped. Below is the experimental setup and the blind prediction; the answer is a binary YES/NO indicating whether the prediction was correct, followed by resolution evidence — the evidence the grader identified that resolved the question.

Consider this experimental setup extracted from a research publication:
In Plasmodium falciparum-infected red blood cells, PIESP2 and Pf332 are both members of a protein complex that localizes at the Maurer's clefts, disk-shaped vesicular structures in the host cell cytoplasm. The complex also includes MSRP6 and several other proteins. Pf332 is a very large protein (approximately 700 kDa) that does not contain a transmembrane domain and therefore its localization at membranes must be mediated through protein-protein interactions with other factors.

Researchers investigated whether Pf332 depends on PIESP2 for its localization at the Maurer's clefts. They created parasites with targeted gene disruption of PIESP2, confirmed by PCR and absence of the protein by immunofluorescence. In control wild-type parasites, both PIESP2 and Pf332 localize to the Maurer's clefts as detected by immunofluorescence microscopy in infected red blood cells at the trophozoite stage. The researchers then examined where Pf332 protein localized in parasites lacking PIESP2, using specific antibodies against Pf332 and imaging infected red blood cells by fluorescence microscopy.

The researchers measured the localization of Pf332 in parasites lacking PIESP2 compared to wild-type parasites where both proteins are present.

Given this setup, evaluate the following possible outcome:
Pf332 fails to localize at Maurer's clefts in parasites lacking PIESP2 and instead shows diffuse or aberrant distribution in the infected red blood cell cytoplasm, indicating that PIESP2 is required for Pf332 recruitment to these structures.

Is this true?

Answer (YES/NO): NO